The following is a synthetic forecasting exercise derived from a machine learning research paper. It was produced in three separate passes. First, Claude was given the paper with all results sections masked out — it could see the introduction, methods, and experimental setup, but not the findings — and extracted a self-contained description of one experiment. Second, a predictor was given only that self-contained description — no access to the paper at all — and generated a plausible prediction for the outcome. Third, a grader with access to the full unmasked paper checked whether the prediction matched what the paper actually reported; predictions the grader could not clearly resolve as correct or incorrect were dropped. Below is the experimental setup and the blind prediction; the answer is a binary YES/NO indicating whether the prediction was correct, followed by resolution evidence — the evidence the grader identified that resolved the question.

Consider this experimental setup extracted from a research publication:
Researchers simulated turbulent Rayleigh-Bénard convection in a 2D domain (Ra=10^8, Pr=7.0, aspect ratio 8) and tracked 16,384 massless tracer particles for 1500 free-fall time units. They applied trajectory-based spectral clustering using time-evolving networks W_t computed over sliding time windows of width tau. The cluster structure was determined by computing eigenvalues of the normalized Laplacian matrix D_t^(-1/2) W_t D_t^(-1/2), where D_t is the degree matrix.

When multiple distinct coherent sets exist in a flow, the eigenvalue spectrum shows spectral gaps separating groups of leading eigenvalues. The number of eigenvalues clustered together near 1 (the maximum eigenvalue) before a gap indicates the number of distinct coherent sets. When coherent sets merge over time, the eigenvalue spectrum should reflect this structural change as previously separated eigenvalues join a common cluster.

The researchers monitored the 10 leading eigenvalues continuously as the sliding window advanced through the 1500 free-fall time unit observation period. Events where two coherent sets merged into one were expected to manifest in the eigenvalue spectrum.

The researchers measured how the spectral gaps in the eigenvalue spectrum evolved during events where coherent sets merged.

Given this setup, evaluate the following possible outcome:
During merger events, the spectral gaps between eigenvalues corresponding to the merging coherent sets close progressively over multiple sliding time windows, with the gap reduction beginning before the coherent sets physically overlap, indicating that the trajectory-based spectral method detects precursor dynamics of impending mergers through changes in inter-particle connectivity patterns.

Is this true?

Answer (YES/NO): NO